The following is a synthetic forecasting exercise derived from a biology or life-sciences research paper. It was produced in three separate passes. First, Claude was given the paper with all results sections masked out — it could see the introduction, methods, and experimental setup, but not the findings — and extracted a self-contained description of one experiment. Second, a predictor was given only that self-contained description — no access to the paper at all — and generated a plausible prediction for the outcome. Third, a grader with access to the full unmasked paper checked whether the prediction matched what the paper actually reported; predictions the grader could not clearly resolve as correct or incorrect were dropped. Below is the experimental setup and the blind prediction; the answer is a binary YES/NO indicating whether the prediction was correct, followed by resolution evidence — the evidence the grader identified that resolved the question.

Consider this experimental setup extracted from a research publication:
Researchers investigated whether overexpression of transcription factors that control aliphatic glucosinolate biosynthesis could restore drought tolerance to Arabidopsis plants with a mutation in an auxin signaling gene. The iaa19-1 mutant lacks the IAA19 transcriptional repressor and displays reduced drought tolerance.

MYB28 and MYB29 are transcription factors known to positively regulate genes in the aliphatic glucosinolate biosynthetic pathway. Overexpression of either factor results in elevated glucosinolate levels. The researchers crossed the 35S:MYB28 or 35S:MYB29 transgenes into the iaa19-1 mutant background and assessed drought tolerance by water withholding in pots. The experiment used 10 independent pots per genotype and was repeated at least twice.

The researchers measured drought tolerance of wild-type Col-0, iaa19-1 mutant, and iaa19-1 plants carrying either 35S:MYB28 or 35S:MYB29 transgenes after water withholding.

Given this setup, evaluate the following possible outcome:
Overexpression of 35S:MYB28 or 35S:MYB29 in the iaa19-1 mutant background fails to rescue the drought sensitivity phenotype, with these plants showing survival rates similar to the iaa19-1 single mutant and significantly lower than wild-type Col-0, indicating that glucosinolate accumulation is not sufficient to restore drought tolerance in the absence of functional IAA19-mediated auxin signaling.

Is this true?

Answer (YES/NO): NO